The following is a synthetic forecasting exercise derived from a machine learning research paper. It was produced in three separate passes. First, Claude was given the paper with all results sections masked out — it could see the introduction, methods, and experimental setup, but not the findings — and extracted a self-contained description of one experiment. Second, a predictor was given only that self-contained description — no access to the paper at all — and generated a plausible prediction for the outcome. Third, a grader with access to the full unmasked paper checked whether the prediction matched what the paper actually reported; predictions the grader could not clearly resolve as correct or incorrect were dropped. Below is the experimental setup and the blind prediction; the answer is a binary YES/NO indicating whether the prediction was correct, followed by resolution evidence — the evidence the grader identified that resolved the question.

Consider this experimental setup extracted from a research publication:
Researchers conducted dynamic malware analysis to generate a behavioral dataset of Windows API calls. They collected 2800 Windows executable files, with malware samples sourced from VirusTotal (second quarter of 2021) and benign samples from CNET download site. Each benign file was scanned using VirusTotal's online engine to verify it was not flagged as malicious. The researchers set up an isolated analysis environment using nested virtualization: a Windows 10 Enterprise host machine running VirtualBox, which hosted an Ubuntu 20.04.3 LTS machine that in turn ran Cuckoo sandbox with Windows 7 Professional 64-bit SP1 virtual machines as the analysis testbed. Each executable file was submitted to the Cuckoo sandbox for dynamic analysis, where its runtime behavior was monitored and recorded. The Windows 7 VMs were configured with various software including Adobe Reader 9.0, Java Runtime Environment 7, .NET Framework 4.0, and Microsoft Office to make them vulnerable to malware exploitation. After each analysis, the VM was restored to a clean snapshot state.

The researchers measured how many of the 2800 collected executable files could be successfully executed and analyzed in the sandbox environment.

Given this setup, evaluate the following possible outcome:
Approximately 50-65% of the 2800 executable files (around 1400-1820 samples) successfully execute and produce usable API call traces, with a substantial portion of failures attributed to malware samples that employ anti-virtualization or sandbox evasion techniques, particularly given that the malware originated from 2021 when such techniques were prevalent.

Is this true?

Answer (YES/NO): NO